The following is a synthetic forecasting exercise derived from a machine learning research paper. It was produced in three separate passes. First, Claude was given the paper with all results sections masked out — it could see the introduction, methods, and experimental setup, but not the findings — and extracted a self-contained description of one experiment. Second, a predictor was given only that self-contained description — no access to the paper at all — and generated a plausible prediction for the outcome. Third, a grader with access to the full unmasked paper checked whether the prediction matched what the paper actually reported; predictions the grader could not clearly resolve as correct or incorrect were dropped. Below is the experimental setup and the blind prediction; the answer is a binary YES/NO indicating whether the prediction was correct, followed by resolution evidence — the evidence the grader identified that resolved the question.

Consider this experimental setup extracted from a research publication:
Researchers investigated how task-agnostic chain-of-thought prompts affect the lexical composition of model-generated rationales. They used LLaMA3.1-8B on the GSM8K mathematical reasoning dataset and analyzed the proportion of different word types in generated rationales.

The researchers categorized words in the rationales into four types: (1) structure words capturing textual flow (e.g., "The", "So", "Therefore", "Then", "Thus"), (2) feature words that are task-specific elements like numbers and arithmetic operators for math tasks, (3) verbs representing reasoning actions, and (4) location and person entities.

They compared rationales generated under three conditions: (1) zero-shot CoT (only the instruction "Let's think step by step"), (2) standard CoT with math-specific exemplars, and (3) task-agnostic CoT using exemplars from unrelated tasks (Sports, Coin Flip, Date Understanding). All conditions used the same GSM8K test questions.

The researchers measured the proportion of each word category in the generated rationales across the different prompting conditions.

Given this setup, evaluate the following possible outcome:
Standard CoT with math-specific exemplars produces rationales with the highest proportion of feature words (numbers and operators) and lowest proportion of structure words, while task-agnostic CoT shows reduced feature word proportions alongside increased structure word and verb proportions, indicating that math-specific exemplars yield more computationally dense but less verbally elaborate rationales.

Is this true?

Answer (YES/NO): NO